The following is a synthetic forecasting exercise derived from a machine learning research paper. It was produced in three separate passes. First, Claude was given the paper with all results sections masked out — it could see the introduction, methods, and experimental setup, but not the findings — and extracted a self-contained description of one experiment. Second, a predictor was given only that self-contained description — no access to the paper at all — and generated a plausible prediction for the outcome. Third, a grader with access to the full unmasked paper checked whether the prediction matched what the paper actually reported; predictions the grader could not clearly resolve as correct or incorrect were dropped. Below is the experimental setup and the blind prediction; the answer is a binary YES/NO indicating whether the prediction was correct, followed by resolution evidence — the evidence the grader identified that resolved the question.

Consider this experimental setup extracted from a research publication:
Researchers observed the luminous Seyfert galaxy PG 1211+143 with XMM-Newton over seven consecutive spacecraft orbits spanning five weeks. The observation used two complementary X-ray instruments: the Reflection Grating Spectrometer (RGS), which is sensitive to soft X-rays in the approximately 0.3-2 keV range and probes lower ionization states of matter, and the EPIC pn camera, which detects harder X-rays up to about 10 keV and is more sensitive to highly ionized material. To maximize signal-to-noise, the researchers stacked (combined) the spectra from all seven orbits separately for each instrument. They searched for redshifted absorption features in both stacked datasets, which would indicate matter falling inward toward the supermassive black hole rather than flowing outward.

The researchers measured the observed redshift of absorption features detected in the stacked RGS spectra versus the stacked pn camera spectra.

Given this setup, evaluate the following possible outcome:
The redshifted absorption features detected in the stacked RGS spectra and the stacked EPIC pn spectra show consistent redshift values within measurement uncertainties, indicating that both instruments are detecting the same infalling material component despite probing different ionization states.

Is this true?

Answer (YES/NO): NO